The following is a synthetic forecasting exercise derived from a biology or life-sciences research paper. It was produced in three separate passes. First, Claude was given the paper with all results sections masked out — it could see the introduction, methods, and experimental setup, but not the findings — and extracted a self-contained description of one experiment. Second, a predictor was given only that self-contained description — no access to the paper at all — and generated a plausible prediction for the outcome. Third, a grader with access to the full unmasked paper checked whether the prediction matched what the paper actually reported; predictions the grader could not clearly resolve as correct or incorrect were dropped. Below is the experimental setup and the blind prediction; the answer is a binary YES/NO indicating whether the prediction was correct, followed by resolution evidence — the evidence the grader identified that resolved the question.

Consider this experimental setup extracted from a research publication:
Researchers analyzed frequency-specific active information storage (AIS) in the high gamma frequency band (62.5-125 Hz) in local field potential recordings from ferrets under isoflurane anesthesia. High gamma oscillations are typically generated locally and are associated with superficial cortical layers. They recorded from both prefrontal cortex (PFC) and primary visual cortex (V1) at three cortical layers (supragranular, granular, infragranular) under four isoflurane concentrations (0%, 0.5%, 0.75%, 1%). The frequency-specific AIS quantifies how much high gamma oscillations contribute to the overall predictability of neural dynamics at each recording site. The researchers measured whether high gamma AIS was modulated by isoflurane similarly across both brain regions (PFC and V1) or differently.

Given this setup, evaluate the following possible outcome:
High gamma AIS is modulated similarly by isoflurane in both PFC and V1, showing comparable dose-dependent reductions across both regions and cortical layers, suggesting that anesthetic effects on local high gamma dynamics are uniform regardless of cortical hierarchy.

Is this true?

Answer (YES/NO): NO